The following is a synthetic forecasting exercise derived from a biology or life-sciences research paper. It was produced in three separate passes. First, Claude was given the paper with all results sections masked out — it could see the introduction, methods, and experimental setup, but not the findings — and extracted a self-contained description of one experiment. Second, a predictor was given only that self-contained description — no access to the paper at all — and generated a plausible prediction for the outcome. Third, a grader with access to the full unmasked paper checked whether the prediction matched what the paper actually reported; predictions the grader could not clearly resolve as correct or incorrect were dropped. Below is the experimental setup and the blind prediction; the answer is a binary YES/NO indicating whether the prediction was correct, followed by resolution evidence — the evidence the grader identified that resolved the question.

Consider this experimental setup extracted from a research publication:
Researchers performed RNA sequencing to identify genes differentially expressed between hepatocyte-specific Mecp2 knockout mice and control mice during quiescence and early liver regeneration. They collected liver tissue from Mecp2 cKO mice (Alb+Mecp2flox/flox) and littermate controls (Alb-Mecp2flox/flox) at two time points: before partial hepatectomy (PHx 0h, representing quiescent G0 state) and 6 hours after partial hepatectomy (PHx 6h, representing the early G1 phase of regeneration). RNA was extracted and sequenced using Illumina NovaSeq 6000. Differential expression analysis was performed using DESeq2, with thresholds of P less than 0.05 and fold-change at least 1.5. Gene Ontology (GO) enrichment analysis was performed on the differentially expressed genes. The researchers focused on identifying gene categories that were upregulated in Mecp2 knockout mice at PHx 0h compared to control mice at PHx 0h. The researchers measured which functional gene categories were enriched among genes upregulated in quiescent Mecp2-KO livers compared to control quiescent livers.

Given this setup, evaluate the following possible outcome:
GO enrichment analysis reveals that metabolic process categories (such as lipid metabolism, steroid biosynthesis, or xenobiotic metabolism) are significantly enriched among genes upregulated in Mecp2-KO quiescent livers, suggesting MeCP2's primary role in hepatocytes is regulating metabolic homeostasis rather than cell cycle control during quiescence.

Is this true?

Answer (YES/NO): NO